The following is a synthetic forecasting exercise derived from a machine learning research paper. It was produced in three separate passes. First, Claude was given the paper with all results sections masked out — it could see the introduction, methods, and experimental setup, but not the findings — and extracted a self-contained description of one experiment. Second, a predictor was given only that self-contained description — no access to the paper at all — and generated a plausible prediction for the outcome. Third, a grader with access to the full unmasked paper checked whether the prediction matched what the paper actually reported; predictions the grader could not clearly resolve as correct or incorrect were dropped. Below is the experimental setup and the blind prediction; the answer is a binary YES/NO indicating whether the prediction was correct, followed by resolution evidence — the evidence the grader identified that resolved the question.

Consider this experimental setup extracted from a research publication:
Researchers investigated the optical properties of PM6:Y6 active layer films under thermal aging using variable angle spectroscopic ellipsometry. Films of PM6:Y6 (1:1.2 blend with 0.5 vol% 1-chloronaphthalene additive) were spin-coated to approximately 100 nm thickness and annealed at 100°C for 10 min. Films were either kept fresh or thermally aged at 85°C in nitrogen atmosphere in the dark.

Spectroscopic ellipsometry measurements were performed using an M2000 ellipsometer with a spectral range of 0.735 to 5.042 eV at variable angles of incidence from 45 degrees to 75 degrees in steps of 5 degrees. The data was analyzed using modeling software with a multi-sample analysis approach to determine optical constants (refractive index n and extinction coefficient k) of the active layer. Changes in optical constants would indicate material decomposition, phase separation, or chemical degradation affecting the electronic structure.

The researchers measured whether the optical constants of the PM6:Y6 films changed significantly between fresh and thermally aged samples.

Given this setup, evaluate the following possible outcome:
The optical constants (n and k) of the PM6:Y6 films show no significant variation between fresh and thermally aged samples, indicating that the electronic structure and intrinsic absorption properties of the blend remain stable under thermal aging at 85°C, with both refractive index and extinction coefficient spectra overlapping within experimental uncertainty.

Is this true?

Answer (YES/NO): YES